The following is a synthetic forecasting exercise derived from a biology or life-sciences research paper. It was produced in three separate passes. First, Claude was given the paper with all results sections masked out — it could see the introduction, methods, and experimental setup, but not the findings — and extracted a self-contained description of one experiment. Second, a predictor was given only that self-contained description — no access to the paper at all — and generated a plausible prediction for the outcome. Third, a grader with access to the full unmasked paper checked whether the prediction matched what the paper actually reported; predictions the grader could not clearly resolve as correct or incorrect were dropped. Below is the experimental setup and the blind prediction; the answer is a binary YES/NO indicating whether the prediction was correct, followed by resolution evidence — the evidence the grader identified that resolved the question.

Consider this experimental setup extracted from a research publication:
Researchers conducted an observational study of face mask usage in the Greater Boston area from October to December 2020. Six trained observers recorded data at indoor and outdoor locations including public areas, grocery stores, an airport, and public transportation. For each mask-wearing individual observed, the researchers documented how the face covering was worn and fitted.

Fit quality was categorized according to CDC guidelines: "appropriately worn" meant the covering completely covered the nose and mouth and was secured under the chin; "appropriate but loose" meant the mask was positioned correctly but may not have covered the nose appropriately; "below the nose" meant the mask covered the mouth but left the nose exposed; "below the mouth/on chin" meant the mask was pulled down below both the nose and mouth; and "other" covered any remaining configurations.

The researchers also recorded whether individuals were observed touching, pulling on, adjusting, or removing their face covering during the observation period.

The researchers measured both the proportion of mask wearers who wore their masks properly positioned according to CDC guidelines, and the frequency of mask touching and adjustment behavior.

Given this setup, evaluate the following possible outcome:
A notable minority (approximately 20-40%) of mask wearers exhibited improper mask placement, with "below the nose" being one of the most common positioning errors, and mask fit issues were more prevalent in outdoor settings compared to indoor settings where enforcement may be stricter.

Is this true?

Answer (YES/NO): NO